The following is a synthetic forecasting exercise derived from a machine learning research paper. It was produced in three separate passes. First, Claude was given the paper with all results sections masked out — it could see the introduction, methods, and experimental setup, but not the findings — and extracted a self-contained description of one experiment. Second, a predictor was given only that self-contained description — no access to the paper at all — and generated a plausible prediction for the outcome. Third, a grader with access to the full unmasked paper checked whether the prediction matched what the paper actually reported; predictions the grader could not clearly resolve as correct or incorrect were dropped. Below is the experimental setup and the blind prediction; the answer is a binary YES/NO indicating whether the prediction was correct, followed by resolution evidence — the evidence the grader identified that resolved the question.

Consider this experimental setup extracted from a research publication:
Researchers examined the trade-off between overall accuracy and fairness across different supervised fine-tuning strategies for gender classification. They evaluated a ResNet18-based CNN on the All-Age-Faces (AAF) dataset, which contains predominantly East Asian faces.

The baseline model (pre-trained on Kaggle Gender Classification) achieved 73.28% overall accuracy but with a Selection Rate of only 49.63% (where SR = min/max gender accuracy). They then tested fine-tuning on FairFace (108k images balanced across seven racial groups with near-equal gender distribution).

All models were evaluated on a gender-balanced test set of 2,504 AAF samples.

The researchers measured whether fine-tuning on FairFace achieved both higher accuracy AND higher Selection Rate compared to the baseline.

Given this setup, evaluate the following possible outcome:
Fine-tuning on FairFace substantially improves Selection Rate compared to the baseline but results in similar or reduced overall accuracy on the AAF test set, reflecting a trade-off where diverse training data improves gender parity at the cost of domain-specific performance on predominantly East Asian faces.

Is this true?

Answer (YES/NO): NO